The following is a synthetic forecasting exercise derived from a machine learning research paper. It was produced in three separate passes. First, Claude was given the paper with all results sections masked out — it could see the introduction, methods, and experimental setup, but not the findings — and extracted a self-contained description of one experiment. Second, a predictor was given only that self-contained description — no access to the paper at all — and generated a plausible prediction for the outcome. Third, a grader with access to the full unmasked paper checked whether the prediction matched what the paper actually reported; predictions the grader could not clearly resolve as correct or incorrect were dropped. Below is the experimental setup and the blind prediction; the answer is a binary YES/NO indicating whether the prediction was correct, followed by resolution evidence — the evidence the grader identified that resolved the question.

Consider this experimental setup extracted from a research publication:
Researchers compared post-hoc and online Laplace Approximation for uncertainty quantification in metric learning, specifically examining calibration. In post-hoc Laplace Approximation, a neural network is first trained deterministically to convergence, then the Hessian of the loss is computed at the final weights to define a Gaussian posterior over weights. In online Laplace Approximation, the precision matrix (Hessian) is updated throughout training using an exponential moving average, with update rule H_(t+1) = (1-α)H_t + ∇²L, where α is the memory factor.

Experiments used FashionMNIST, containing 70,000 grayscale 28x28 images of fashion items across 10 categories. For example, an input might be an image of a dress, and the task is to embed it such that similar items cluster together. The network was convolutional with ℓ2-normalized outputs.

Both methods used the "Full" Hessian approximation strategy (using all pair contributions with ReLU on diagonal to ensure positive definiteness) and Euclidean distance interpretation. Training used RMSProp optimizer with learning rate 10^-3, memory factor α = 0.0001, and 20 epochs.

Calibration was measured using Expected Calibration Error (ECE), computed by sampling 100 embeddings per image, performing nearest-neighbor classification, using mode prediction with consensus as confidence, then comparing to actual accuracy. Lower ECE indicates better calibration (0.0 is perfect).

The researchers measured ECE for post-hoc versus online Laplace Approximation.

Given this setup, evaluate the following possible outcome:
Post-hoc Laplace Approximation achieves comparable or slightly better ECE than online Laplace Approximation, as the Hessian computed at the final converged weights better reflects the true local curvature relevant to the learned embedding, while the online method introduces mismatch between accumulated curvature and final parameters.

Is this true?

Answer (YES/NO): NO